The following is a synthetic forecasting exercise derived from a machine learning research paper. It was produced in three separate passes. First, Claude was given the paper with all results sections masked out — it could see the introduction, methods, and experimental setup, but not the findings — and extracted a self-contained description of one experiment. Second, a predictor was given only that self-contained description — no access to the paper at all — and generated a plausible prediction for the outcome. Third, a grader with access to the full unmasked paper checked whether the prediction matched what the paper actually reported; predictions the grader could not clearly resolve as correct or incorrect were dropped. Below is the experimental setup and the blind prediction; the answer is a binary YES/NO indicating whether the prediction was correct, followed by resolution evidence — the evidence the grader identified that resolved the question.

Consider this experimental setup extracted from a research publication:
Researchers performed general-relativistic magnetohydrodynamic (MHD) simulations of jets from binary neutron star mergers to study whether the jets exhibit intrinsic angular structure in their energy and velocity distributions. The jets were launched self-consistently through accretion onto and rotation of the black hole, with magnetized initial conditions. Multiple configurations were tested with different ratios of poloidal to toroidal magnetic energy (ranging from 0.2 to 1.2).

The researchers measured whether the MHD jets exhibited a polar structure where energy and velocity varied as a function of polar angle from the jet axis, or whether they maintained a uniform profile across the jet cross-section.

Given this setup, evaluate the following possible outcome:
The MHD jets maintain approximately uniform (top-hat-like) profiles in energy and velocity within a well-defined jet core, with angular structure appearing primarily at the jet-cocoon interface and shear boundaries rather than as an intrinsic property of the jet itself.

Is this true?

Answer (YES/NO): NO